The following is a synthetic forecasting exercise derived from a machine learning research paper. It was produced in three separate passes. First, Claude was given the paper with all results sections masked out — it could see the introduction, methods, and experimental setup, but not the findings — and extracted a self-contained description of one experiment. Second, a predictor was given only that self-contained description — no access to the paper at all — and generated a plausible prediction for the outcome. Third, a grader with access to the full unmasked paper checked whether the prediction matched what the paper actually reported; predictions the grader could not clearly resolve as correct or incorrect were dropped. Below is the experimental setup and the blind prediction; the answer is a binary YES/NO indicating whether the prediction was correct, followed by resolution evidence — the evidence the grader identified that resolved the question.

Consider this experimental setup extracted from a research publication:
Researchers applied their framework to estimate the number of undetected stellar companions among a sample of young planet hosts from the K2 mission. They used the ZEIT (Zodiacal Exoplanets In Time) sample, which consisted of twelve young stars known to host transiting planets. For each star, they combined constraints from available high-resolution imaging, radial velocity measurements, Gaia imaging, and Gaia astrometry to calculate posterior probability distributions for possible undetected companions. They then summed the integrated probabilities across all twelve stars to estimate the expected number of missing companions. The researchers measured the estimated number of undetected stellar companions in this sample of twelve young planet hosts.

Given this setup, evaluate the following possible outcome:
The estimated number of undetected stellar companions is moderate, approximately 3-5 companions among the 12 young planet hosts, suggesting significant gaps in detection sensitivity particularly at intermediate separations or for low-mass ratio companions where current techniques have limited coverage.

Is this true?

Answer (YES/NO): NO